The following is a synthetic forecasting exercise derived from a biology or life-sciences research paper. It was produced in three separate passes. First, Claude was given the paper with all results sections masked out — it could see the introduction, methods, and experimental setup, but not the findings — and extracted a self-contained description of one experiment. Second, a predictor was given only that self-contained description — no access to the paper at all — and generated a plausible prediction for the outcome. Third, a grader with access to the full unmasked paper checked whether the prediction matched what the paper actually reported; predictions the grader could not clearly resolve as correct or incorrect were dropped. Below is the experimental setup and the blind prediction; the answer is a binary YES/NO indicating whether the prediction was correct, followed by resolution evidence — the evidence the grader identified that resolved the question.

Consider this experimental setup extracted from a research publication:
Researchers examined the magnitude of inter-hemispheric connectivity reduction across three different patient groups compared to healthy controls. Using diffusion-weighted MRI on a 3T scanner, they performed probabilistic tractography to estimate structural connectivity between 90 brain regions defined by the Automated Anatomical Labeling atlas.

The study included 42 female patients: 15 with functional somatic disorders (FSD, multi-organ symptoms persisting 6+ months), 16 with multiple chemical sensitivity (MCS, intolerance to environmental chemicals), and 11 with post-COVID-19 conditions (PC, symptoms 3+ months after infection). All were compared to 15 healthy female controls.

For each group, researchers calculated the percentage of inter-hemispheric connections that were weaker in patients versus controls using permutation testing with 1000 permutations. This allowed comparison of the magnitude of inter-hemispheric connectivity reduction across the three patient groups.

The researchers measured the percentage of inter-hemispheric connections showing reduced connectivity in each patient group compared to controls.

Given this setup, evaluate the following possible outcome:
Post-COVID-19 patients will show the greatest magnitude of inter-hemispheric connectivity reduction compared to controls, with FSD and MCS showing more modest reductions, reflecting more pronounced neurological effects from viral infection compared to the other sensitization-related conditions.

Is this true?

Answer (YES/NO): NO